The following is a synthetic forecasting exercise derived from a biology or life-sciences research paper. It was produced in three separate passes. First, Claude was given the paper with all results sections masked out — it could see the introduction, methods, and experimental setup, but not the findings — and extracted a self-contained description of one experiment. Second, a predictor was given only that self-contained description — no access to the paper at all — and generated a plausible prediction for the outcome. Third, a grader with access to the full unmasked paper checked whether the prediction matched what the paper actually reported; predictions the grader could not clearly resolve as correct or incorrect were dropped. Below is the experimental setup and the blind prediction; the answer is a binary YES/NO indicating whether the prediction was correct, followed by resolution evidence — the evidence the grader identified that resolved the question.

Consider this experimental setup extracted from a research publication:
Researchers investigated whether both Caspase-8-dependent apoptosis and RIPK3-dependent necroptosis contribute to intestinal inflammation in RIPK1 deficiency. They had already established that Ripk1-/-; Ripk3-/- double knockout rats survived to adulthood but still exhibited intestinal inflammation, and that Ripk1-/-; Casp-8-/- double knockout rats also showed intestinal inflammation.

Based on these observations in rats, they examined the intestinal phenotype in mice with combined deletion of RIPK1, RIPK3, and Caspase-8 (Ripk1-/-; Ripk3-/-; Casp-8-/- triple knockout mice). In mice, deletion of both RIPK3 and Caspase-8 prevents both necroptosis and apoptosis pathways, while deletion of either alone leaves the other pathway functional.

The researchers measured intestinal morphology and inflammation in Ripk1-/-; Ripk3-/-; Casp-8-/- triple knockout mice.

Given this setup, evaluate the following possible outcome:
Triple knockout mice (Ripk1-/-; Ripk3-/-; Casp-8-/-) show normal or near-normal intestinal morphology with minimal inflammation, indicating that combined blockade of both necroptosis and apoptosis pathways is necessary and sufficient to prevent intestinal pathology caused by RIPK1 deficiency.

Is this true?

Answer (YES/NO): YES